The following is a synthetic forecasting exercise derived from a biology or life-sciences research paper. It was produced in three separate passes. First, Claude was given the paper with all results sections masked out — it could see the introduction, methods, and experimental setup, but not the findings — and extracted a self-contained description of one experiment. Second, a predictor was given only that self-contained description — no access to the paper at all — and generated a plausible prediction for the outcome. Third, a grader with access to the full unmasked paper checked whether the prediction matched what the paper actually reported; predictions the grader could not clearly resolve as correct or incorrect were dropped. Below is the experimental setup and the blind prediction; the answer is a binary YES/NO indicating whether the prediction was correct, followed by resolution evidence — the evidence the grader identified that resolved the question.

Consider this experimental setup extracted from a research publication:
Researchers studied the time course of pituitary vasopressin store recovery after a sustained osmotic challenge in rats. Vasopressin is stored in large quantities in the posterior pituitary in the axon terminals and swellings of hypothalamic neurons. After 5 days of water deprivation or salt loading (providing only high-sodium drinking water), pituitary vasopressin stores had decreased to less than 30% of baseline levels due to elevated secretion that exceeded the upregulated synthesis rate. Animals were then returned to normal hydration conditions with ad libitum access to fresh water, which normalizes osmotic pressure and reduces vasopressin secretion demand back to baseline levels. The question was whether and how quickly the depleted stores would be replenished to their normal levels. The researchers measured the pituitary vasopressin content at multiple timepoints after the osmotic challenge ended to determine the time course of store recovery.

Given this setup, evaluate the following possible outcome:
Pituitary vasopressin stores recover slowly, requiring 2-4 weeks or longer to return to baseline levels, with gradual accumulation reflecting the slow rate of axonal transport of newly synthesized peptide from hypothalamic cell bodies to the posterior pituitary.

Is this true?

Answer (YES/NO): YES